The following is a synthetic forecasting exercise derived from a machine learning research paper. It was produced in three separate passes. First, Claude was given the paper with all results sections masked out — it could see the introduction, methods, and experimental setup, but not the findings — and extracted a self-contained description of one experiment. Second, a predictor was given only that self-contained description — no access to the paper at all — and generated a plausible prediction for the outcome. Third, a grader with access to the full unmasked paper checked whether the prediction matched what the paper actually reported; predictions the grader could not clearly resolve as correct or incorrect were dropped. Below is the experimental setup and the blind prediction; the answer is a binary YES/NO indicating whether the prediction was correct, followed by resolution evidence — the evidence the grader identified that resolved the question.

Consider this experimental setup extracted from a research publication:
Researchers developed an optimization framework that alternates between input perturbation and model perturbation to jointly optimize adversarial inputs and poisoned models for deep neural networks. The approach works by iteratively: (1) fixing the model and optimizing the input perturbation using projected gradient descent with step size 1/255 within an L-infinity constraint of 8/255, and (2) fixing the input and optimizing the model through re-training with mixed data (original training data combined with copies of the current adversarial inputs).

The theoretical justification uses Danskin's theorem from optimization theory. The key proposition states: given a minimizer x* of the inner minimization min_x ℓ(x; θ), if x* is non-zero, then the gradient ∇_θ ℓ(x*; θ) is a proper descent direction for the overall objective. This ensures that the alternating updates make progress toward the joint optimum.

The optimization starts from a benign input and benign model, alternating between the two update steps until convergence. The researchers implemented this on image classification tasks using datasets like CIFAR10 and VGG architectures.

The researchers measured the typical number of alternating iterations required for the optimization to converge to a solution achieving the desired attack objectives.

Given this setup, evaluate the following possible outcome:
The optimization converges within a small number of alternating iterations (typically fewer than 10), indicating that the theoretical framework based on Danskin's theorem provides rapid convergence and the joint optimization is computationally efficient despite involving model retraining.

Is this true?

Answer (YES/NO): NO